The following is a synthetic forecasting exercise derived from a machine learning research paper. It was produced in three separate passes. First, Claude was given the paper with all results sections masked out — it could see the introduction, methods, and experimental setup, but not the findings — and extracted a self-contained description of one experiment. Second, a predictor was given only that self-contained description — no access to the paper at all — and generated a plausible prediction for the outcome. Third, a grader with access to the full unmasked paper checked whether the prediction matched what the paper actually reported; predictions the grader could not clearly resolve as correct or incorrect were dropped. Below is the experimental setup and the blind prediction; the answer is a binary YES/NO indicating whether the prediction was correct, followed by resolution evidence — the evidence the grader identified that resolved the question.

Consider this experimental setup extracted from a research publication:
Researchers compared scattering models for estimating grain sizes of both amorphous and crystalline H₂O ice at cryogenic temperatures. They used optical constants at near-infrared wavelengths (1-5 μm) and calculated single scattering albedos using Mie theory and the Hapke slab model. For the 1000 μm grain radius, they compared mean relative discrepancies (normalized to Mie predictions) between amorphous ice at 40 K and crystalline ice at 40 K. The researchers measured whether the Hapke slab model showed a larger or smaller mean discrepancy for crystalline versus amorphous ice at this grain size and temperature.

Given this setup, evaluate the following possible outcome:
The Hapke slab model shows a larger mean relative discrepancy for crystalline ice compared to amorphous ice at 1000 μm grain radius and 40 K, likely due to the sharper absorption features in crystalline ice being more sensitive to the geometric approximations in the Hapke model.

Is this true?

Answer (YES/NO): NO